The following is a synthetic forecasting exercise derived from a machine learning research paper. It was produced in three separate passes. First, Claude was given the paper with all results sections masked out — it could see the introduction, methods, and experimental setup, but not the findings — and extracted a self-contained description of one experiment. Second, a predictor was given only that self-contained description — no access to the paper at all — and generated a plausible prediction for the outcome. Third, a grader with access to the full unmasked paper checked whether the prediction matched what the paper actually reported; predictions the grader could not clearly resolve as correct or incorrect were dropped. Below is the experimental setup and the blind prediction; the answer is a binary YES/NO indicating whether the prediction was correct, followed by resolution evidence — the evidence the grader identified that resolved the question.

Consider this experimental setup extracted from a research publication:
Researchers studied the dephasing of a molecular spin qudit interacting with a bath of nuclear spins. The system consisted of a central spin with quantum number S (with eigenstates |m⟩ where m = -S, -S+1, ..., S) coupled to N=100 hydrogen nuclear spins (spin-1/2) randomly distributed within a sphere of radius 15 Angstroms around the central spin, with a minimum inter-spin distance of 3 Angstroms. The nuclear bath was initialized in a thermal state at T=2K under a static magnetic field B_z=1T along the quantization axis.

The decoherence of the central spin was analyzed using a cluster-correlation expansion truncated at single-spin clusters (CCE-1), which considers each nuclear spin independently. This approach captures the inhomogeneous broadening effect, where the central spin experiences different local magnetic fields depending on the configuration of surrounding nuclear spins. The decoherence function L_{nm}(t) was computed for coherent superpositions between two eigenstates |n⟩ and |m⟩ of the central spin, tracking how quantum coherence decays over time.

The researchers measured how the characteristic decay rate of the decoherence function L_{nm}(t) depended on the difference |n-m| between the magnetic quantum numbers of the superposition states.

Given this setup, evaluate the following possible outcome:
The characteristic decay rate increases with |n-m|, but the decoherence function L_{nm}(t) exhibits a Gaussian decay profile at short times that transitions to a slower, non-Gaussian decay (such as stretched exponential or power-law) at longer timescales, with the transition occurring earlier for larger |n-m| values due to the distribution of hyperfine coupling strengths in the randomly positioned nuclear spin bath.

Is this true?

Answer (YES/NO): NO